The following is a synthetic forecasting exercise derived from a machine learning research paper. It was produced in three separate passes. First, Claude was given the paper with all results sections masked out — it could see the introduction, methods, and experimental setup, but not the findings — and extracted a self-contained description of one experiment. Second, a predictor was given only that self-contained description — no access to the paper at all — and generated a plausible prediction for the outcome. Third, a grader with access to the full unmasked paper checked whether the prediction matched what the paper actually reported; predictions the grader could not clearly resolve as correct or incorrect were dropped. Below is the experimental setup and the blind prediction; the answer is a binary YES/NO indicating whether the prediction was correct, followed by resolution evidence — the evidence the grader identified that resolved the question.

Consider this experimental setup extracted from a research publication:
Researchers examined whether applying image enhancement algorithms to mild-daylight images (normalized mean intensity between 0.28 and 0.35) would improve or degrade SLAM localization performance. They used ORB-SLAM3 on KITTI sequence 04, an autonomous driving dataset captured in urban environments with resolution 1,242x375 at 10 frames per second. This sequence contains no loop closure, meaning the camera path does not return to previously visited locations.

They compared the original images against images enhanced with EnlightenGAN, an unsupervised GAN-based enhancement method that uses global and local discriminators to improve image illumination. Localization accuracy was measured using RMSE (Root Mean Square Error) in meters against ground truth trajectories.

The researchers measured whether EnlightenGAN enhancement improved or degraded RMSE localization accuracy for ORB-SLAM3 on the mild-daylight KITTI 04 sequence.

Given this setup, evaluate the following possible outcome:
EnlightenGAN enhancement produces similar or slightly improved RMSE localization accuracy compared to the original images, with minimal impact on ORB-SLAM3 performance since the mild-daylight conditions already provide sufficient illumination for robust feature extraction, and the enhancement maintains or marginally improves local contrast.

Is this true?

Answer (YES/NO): NO